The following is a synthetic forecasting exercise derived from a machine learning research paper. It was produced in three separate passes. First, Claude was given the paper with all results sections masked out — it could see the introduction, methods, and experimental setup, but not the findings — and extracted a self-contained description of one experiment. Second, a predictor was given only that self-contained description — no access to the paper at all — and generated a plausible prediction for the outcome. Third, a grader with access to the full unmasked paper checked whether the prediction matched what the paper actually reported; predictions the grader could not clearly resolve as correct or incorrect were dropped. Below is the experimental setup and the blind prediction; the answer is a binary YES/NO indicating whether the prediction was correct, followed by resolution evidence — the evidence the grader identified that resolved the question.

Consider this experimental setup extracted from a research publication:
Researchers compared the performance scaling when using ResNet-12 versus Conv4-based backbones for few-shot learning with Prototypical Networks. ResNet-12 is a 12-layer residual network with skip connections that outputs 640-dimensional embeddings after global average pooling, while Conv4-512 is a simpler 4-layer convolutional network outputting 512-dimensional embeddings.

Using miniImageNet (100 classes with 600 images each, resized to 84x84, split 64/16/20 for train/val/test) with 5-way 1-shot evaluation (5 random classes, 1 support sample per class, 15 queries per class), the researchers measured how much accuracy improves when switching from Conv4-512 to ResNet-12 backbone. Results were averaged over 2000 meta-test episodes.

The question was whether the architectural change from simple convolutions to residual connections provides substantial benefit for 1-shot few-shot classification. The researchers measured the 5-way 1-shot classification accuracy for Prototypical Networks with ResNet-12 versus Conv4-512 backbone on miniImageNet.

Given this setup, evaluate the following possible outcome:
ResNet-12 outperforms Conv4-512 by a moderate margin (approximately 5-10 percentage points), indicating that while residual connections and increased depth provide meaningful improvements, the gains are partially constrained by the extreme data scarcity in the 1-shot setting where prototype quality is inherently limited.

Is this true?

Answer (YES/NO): YES